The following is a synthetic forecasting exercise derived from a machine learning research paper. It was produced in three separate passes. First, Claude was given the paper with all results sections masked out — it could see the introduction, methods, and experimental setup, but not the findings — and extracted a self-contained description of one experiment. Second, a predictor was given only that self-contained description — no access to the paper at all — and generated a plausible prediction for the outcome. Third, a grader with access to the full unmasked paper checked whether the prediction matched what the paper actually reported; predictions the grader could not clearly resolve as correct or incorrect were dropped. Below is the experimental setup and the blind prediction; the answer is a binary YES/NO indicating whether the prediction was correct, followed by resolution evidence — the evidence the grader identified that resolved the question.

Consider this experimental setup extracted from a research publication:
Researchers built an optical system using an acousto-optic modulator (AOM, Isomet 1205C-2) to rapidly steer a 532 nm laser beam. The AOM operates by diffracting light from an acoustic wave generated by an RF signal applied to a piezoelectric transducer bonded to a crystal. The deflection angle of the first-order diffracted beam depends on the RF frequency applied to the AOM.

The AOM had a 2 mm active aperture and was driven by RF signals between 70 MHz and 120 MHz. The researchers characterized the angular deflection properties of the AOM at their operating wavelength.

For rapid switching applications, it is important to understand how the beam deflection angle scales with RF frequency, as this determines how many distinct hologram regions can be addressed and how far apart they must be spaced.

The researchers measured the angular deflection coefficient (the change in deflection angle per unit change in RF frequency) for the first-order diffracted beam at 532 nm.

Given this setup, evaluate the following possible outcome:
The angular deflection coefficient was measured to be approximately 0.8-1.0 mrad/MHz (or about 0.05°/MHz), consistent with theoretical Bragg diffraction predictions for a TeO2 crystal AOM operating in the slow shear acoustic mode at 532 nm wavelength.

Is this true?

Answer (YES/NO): NO